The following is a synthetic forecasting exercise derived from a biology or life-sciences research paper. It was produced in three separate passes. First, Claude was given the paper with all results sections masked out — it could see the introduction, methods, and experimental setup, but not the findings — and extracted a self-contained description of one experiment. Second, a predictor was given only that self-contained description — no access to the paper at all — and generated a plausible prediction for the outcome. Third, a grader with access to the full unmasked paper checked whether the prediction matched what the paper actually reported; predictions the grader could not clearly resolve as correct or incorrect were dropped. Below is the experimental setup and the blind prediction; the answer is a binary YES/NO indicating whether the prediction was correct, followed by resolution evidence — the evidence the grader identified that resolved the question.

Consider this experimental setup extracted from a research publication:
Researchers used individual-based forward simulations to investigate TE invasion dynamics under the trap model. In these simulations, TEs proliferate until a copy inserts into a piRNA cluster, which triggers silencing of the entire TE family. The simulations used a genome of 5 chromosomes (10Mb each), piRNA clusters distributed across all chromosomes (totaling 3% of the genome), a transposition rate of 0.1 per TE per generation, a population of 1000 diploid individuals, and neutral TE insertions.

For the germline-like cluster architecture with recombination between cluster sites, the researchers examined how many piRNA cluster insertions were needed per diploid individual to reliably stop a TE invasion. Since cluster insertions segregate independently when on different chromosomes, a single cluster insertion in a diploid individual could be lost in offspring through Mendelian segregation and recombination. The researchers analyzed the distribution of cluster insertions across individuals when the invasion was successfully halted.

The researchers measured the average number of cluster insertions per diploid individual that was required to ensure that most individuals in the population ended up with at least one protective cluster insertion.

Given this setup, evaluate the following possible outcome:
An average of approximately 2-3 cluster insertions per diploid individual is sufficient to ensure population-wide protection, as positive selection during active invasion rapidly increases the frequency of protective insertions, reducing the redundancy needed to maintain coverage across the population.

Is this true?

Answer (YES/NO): NO